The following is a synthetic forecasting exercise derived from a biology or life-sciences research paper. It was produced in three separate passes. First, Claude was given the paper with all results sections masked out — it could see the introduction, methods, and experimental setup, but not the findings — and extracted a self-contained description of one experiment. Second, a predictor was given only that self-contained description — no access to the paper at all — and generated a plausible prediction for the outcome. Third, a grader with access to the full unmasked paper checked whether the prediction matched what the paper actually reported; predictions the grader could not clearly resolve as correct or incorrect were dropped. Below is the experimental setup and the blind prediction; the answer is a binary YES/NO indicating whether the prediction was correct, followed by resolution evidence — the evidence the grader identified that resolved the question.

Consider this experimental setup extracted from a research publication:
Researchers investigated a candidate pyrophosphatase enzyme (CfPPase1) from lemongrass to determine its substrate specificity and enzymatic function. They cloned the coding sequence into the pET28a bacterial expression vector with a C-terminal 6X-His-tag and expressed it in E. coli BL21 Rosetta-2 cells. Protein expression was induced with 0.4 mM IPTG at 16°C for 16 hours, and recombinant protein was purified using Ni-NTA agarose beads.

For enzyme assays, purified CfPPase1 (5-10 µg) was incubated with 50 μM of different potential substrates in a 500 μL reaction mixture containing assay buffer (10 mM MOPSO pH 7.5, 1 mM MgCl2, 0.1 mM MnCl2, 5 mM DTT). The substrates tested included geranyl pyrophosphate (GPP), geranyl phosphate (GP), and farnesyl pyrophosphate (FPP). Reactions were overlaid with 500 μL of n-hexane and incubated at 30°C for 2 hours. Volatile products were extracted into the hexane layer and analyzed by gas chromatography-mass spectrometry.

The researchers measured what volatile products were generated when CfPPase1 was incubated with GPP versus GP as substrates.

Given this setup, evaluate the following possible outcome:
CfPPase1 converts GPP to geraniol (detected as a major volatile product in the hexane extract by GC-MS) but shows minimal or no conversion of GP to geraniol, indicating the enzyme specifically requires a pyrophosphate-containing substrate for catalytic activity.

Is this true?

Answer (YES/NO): NO